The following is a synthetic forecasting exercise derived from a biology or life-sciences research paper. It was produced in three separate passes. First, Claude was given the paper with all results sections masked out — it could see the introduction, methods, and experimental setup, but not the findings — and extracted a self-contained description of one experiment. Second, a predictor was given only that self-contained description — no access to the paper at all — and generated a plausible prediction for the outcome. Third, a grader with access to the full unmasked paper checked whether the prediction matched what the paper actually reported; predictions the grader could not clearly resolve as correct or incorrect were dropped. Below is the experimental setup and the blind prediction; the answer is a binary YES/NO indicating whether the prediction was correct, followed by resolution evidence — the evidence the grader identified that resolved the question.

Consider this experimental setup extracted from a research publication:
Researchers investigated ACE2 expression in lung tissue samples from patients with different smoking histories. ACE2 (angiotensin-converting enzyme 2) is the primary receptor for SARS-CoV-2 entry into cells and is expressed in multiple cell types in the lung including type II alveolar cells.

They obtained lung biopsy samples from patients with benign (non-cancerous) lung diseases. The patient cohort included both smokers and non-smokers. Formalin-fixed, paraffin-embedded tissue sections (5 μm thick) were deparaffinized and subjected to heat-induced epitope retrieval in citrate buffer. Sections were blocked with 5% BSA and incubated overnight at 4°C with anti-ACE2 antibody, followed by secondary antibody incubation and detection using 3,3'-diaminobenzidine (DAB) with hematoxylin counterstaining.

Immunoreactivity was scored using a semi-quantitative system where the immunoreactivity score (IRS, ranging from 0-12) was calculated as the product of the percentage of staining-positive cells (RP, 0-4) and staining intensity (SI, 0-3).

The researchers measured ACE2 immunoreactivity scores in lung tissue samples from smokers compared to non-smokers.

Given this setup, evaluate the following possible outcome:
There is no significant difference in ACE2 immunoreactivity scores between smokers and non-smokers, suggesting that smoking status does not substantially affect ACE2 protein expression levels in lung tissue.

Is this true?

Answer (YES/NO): NO